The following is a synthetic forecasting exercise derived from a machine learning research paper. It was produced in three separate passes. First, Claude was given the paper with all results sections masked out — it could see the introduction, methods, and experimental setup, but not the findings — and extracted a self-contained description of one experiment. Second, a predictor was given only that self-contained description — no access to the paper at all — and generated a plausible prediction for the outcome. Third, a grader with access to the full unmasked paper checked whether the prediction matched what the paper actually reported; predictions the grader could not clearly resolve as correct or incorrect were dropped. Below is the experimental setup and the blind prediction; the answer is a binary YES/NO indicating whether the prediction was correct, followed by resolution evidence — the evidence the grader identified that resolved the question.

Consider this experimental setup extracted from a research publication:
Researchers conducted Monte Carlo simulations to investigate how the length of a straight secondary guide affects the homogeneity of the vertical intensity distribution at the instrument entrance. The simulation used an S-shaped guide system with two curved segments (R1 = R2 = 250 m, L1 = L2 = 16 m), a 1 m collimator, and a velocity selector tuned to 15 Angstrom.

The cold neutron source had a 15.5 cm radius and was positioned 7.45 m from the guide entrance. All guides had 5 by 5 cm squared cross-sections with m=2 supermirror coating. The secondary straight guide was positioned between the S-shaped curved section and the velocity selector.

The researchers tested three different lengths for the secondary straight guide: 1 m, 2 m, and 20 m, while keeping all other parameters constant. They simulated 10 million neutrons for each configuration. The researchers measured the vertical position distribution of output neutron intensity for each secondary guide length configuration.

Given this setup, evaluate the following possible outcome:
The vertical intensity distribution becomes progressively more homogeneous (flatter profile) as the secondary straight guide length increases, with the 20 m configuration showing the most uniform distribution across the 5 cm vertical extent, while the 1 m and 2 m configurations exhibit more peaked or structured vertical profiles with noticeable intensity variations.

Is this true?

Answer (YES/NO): YES